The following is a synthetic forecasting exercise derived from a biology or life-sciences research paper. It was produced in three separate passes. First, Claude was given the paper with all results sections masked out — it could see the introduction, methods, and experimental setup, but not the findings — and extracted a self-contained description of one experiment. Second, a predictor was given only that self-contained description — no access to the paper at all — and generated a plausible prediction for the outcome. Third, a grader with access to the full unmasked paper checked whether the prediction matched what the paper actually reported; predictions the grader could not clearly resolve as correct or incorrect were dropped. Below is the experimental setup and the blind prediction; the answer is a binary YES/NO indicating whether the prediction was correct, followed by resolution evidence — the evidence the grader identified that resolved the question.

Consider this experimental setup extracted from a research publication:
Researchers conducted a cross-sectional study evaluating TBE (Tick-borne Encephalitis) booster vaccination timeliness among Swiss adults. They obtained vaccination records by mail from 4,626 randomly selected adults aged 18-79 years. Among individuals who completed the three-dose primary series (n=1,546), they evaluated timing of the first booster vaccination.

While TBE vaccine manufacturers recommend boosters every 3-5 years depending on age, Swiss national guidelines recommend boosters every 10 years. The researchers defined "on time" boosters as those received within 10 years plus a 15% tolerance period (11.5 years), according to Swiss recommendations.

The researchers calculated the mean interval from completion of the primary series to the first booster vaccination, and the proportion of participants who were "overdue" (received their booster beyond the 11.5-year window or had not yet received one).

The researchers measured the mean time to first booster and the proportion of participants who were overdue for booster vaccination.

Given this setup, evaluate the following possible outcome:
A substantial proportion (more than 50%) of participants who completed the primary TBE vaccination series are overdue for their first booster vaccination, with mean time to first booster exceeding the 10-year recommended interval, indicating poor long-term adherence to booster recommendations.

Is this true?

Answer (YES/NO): NO